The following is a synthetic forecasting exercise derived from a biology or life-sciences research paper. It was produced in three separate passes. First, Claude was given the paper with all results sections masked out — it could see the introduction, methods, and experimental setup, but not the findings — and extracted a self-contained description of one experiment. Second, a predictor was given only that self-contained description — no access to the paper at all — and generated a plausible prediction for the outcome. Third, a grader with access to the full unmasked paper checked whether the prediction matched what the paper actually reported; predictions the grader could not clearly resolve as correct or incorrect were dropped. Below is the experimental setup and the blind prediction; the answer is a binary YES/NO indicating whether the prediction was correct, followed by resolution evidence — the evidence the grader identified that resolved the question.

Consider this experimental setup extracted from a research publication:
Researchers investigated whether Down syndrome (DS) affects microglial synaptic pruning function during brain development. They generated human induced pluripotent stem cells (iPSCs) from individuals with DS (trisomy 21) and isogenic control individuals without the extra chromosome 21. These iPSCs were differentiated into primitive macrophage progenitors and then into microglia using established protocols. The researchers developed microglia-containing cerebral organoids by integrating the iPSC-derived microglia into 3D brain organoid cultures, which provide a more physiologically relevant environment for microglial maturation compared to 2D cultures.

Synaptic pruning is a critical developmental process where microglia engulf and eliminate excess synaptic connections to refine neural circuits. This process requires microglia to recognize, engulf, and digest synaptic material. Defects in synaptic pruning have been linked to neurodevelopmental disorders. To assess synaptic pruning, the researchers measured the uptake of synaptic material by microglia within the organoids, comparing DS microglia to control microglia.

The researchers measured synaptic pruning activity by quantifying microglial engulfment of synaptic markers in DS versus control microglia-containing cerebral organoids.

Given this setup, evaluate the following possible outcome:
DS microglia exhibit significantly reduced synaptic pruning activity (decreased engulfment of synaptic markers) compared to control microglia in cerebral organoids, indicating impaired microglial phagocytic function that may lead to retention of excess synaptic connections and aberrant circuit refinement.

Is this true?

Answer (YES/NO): NO